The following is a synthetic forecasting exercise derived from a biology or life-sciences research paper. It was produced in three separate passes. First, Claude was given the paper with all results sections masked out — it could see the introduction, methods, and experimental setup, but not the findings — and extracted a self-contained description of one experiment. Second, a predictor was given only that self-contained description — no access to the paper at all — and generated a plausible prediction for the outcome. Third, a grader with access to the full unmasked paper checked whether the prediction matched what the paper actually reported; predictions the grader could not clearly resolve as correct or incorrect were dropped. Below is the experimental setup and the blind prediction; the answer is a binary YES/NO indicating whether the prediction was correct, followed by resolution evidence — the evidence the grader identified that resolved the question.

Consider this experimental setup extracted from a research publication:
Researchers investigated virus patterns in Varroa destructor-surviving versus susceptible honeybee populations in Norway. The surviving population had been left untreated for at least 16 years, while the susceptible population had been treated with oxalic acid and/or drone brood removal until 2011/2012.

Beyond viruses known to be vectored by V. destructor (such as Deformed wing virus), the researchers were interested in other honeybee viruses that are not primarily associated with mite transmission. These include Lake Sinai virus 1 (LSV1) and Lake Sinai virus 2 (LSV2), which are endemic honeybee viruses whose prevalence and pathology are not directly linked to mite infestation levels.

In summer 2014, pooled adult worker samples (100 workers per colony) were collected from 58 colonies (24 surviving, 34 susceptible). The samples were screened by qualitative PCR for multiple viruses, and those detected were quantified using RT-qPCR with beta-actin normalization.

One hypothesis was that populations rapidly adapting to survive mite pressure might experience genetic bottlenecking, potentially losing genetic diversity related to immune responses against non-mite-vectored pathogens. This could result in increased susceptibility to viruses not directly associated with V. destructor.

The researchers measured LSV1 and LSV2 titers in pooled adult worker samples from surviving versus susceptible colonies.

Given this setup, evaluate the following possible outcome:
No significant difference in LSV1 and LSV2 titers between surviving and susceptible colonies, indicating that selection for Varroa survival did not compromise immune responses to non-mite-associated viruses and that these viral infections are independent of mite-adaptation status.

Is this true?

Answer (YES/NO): NO